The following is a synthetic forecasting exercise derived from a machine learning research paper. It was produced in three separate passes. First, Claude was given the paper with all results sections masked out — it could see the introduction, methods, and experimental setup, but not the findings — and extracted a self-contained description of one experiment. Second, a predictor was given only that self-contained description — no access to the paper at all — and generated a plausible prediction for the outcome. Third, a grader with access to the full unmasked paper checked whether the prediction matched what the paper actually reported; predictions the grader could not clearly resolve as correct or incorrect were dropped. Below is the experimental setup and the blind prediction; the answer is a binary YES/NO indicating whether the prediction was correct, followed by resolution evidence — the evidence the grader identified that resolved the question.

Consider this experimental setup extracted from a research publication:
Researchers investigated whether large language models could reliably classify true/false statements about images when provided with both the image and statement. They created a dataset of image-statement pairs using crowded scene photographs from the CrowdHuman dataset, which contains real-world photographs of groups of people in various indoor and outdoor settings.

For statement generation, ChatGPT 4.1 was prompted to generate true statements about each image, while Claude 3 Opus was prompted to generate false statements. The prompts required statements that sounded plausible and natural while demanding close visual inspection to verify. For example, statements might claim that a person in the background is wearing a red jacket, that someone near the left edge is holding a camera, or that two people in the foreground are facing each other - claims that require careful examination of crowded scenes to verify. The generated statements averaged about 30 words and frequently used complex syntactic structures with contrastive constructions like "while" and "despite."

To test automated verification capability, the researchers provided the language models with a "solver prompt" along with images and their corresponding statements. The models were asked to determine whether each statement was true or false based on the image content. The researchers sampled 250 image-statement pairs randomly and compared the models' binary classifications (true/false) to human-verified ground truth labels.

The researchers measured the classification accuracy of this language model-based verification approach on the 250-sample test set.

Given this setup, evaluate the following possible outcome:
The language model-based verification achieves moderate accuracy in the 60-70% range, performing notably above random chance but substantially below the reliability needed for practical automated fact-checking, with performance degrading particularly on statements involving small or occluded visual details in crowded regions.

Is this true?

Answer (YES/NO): NO